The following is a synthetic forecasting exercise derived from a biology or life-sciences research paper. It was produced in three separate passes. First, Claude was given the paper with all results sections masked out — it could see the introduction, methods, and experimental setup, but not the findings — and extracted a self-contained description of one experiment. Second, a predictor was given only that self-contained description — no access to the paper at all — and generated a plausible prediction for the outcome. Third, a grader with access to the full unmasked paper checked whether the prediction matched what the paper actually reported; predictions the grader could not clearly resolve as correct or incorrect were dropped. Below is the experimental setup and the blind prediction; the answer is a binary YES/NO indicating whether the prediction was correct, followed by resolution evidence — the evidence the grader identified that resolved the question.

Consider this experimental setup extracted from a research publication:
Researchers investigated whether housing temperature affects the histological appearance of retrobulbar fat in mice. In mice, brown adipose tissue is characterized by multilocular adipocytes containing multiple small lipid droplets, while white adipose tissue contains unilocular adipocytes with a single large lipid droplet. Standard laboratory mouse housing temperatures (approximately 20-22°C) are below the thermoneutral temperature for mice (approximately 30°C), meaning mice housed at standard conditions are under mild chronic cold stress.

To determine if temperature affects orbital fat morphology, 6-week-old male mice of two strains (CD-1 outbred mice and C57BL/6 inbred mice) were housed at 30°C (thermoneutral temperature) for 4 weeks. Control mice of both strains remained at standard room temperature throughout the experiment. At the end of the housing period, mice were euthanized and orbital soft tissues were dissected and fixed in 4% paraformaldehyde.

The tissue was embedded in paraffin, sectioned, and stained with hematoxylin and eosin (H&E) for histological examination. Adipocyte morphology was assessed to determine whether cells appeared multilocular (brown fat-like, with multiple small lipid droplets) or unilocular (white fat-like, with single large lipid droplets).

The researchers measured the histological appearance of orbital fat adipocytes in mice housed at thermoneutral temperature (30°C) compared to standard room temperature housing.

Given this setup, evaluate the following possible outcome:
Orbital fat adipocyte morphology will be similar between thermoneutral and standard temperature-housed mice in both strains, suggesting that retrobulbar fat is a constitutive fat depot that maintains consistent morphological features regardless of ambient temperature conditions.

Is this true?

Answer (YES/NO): NO